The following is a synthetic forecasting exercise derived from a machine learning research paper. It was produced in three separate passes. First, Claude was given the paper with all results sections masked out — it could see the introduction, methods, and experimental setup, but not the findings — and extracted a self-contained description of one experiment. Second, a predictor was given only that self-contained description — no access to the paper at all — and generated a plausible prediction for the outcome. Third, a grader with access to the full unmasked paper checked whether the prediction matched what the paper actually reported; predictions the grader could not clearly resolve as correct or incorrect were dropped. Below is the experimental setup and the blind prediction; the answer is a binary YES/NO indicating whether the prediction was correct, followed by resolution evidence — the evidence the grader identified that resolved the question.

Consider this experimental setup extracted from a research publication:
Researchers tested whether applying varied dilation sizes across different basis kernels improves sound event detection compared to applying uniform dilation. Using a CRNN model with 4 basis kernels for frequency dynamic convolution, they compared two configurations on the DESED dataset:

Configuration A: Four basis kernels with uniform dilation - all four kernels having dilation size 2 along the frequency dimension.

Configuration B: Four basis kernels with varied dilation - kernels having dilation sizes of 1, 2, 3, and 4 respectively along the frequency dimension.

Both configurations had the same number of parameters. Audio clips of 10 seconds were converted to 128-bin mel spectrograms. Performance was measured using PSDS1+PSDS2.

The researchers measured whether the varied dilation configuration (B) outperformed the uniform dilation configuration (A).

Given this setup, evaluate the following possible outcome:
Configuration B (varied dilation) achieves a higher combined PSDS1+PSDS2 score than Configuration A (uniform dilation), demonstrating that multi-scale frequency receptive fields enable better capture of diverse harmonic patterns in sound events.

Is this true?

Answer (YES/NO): YES